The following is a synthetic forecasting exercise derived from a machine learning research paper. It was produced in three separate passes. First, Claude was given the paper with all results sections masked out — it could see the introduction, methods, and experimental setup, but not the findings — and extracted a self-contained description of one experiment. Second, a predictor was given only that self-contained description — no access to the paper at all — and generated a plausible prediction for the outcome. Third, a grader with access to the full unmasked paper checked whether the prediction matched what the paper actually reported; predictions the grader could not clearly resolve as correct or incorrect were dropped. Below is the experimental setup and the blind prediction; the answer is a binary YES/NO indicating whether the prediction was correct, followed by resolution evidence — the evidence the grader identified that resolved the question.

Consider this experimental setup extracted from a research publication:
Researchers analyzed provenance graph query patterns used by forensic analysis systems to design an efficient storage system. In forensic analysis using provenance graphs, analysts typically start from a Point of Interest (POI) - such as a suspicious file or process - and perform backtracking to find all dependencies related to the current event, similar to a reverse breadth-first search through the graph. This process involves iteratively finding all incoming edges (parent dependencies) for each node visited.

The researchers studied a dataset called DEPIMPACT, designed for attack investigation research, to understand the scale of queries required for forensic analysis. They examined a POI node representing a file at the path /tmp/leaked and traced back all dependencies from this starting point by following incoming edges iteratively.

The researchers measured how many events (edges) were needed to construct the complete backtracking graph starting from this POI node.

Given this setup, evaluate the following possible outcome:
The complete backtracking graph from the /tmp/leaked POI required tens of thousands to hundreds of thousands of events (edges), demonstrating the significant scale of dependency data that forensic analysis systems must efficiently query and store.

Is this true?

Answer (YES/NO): NO